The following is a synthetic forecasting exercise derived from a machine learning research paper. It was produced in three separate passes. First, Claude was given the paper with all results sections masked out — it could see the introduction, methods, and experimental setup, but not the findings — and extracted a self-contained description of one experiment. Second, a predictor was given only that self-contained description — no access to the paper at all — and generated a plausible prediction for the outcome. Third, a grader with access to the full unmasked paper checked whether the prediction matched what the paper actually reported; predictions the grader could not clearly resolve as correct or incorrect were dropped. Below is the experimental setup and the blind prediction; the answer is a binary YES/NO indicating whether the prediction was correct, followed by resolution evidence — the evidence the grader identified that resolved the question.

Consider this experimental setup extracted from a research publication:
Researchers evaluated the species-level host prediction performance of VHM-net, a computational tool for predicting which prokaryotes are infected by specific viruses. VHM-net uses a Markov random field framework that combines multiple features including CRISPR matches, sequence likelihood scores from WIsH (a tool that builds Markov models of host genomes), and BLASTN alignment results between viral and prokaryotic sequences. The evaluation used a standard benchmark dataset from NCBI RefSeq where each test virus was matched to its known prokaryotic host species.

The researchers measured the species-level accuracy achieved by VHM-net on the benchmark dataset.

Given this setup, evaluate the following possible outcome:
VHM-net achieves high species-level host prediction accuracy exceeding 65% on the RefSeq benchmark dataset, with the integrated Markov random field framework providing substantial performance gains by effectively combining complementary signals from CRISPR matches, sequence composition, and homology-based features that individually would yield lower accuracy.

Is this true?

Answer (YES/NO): NO